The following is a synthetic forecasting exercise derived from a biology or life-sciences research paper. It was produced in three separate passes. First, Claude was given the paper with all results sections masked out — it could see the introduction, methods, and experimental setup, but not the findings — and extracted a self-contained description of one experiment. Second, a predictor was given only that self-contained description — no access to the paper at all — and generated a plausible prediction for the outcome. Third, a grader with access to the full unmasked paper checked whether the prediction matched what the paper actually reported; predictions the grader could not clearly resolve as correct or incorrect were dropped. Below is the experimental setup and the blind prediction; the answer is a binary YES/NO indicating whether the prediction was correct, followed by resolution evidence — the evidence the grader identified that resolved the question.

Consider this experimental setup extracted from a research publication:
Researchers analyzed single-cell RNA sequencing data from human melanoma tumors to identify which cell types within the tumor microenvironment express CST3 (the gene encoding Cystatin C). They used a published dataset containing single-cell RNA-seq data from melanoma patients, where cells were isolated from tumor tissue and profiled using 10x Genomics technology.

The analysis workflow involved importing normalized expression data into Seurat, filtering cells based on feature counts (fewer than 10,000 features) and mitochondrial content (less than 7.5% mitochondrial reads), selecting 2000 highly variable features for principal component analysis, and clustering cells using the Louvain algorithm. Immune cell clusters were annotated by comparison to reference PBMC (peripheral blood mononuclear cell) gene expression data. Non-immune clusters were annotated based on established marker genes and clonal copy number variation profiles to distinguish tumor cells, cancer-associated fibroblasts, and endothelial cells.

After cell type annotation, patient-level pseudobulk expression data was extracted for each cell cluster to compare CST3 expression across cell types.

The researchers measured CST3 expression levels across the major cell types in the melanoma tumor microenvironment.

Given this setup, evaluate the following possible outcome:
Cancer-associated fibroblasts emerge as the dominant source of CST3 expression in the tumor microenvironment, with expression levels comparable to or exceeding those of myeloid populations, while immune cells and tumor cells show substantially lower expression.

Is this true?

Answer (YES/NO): NO